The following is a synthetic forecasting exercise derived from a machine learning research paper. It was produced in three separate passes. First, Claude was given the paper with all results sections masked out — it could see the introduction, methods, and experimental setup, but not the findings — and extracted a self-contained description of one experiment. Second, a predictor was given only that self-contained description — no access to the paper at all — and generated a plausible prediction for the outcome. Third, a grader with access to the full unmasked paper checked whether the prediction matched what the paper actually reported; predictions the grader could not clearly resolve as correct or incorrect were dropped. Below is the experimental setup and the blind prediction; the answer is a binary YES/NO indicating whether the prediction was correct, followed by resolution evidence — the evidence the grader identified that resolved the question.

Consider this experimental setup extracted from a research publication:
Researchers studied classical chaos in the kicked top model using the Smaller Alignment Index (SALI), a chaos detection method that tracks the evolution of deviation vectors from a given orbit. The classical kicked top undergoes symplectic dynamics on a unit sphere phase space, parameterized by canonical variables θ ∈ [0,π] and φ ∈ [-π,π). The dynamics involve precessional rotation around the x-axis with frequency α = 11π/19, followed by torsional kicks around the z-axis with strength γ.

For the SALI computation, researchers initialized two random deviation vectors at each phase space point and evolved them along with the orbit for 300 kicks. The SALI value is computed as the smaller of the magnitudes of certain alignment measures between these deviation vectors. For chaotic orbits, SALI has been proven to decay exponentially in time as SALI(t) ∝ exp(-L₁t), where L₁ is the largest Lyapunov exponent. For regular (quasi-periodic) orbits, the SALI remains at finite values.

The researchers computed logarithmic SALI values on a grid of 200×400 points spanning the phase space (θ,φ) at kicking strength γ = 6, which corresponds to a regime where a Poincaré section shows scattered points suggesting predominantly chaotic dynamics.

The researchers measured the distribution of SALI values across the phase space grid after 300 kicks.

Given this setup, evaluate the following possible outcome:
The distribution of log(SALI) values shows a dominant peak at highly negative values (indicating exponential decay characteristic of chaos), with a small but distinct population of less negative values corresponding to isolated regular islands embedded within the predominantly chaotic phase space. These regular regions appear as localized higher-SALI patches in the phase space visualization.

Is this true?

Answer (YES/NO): NO